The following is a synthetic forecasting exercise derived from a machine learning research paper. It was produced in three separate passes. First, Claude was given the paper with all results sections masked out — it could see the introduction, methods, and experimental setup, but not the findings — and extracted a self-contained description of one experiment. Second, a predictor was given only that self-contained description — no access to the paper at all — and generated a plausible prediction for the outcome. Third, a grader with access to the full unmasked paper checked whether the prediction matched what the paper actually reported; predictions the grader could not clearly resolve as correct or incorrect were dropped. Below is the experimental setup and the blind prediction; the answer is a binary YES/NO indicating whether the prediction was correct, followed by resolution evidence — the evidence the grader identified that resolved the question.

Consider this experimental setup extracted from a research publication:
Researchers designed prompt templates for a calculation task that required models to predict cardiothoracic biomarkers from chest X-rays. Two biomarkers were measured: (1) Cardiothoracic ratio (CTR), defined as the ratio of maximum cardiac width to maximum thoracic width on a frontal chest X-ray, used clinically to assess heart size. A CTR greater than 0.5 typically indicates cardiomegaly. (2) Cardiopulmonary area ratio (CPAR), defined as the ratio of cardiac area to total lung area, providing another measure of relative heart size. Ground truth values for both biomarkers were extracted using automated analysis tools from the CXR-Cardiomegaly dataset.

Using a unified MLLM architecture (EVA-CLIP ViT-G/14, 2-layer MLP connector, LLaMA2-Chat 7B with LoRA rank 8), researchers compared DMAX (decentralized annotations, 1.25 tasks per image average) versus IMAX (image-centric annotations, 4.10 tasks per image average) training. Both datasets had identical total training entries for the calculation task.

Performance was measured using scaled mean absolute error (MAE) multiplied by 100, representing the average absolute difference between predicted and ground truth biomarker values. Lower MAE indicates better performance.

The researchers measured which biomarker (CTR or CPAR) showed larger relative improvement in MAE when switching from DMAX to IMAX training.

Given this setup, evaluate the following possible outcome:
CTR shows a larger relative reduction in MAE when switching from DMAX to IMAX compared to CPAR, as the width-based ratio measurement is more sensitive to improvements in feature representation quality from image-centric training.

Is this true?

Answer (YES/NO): NO